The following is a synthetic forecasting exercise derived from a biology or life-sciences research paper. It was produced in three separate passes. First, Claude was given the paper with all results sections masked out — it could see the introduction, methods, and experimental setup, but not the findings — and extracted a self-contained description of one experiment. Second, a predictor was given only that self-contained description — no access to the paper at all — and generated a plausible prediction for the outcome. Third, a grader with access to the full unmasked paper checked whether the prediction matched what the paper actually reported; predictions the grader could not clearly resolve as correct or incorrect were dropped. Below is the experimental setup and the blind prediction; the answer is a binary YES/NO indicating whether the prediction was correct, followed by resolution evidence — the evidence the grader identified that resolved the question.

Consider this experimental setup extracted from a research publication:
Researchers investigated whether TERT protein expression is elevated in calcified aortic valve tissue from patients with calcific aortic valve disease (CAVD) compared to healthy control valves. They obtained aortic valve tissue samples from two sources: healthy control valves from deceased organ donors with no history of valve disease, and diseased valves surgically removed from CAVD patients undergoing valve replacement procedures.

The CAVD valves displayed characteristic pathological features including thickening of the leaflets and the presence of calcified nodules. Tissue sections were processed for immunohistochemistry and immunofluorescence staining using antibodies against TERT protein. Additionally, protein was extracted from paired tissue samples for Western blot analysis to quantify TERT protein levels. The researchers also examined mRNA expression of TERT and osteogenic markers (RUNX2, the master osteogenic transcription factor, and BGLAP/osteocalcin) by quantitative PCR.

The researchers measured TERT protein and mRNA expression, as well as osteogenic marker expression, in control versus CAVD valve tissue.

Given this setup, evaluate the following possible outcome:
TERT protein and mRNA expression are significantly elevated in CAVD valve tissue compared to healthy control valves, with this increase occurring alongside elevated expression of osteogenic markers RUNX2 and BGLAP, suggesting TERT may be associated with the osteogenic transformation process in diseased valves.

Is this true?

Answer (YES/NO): YES